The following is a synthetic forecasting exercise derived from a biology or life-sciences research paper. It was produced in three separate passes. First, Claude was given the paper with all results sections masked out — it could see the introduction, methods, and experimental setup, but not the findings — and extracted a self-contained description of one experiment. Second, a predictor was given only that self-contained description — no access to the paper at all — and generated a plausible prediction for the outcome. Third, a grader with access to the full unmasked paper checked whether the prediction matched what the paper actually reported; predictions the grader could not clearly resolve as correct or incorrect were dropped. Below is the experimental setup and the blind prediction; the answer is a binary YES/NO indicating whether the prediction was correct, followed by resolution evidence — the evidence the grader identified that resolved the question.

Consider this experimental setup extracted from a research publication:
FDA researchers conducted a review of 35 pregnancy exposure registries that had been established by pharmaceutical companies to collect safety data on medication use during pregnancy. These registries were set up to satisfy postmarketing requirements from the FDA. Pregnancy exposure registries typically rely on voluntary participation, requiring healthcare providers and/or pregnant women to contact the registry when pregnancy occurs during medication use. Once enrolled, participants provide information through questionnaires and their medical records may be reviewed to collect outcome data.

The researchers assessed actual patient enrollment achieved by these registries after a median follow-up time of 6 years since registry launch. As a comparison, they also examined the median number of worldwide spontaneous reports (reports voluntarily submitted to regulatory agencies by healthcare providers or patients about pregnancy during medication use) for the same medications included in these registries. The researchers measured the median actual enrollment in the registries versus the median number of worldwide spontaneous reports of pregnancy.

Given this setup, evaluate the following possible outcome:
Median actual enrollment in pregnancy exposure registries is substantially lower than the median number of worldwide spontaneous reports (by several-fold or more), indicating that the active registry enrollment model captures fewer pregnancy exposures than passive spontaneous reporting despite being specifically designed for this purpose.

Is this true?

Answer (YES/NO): YES